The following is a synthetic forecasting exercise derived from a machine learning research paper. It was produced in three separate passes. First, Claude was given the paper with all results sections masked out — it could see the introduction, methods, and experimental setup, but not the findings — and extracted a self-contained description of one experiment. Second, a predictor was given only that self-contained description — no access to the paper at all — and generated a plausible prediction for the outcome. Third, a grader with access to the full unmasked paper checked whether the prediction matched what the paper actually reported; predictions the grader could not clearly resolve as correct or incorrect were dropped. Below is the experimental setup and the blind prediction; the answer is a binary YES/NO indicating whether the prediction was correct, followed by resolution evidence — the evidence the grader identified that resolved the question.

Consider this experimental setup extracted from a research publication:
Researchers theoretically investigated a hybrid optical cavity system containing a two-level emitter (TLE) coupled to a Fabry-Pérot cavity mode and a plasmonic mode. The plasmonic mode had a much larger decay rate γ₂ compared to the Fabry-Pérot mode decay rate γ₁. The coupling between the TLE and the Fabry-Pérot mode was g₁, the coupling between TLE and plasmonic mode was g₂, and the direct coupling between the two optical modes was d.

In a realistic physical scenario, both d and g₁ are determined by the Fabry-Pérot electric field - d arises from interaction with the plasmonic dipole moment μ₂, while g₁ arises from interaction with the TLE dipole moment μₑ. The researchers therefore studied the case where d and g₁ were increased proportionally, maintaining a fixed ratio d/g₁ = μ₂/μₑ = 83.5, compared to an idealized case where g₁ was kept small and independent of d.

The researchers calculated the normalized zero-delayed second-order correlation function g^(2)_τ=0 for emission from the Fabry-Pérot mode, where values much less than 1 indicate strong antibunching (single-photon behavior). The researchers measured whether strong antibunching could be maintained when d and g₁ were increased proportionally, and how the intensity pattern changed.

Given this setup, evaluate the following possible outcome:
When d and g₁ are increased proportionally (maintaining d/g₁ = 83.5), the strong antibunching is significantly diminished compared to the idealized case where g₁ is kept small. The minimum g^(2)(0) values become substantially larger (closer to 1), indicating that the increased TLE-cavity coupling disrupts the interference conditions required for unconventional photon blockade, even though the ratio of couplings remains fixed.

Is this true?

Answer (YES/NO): NO